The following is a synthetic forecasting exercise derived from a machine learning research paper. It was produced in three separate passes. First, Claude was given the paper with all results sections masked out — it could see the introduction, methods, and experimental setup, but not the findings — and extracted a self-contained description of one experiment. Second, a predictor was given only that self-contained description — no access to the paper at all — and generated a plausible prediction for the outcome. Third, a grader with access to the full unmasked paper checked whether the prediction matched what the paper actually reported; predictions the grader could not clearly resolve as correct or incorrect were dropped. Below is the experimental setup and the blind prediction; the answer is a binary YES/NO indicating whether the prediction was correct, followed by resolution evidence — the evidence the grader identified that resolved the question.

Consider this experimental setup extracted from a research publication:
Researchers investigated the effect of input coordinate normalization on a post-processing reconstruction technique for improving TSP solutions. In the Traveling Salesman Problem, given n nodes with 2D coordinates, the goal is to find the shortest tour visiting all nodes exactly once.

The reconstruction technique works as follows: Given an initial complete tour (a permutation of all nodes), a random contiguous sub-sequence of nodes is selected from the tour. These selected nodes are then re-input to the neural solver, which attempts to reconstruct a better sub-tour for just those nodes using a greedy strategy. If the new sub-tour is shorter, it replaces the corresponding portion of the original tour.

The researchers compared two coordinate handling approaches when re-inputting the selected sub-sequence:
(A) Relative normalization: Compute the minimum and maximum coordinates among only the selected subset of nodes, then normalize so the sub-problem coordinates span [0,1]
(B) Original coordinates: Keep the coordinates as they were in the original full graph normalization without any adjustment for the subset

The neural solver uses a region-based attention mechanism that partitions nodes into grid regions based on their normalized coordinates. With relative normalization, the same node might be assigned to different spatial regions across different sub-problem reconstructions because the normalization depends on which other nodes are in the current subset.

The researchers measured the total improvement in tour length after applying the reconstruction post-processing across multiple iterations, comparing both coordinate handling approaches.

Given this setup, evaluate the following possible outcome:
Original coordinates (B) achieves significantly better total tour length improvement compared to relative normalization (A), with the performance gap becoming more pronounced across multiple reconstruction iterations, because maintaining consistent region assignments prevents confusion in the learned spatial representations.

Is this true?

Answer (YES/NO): NO